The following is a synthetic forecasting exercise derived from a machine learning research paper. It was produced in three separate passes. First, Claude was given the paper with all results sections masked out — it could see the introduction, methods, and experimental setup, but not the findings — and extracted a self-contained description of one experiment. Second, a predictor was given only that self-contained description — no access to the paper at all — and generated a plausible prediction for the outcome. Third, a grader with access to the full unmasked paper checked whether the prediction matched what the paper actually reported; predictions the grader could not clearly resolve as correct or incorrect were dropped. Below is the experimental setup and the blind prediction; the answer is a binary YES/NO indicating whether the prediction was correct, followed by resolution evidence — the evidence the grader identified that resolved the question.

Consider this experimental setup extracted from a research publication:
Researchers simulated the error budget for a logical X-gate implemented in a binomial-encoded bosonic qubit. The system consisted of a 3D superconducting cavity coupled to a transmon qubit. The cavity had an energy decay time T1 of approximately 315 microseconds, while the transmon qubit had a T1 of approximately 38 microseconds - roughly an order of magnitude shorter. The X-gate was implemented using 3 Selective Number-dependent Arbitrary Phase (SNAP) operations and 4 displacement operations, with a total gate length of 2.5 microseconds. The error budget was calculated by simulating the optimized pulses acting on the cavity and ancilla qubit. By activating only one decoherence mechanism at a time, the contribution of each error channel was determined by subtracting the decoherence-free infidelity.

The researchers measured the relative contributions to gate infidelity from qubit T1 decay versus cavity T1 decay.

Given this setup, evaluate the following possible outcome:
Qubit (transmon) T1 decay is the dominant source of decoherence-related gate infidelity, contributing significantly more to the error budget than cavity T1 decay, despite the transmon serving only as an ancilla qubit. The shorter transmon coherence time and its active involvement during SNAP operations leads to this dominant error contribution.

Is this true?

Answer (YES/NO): NO